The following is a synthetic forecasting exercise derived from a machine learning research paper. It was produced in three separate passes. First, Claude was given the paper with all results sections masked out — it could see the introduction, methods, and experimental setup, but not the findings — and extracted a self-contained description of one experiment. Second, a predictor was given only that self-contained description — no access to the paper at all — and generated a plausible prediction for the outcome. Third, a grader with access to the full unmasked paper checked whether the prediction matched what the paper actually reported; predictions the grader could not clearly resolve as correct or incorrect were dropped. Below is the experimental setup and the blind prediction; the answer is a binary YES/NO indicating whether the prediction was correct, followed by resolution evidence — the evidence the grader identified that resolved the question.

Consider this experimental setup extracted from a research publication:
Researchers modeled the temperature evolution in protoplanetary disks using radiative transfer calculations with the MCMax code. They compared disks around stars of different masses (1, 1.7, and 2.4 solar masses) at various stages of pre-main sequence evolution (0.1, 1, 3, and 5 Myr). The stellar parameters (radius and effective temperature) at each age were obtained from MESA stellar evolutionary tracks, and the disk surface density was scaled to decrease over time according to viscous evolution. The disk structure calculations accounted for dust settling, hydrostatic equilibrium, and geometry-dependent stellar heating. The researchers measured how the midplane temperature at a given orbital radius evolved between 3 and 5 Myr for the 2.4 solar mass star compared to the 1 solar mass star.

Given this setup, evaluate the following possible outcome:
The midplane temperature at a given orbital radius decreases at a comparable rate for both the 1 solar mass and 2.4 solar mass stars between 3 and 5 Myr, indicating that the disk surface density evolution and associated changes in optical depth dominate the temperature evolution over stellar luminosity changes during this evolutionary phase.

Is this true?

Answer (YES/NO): NO